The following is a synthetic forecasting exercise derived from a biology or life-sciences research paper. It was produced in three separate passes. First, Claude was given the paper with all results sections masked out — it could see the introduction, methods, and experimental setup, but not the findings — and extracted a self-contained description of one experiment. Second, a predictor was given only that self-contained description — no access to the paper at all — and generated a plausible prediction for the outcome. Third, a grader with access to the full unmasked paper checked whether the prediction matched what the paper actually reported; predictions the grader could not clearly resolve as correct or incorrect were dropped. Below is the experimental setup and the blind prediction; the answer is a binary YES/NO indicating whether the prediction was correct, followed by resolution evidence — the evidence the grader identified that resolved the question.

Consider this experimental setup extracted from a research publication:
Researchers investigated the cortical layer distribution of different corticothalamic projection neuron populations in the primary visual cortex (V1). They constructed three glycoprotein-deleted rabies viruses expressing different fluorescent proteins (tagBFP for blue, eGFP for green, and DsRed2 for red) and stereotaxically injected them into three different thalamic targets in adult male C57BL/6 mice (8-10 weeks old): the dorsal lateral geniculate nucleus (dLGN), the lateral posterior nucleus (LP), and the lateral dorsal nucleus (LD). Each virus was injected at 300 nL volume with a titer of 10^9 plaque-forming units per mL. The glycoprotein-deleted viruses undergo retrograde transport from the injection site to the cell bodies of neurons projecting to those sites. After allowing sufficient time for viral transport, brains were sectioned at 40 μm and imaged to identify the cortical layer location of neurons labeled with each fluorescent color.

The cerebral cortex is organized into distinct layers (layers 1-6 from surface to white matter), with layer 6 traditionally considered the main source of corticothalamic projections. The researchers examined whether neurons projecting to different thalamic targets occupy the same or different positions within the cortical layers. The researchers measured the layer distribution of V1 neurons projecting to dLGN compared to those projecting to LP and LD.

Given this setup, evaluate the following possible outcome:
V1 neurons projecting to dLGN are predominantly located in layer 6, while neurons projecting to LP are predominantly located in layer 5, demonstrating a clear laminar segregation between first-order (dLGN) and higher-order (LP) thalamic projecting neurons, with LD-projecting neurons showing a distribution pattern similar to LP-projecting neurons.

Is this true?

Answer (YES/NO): NO